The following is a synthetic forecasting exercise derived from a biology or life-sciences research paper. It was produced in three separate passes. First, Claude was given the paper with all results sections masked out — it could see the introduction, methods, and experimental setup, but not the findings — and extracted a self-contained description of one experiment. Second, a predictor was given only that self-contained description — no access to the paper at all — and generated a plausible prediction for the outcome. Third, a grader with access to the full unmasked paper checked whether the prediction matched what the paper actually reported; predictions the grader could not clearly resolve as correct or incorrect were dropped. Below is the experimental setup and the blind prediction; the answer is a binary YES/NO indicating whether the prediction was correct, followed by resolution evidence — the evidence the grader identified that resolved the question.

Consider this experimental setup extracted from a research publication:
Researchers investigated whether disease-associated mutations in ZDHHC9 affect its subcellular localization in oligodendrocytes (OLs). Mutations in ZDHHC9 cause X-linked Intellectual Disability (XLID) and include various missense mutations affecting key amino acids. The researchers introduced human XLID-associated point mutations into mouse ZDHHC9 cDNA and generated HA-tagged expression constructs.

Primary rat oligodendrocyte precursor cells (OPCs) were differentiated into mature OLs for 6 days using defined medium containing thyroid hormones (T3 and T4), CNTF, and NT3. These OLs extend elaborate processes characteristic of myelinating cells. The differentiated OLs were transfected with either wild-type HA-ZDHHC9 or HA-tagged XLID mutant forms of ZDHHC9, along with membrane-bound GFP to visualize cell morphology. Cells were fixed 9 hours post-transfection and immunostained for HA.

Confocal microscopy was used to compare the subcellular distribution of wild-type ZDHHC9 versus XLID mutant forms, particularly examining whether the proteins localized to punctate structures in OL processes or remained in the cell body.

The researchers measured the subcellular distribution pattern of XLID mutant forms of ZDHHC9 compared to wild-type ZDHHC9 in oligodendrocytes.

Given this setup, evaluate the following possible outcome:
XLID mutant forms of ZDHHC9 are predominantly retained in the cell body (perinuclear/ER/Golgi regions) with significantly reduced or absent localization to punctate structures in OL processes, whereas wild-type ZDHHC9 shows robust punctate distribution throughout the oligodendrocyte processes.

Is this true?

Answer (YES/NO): YES